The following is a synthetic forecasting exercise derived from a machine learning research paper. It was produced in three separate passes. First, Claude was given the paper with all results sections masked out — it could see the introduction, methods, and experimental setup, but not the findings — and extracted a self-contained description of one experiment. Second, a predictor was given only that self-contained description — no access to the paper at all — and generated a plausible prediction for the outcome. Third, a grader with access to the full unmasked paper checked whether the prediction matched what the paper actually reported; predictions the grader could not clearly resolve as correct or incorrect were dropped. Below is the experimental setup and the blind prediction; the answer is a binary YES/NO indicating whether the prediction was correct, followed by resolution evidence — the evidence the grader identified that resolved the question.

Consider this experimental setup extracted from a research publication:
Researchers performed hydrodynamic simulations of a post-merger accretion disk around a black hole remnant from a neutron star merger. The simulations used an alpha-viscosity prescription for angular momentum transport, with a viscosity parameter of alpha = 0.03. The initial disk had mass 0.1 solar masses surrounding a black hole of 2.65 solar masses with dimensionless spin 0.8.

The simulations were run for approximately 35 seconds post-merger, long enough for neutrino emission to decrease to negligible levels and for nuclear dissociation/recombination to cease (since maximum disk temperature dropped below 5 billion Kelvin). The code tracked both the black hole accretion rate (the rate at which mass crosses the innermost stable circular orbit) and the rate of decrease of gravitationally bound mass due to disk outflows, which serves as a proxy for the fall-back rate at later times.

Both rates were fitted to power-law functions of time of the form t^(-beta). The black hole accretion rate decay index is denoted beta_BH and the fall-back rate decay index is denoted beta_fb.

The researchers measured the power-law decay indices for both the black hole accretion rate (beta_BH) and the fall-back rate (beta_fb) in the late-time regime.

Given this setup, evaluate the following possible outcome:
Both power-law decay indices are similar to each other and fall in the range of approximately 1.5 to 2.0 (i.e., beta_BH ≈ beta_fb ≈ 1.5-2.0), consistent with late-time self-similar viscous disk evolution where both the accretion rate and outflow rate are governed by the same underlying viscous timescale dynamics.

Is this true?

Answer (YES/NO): NO